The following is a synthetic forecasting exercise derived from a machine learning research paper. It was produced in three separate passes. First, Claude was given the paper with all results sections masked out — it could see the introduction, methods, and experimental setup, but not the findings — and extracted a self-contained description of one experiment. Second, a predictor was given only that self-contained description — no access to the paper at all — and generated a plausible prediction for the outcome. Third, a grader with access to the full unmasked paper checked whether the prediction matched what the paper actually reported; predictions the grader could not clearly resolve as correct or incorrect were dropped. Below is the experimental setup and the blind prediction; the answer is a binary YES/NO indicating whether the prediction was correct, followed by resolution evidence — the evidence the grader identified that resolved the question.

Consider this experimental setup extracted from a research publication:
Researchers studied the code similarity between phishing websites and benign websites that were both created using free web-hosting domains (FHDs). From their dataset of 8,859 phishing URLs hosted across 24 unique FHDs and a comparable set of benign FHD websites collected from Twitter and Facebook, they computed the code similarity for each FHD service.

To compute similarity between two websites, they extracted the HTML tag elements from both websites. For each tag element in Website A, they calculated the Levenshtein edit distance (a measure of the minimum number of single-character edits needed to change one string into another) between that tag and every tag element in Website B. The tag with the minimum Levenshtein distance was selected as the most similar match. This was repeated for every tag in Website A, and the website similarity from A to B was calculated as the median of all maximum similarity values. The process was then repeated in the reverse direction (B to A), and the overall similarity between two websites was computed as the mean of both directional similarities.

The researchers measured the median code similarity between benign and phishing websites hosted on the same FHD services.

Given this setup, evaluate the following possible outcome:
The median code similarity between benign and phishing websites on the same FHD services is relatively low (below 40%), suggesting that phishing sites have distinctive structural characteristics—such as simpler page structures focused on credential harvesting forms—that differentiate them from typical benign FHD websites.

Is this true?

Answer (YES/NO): NO